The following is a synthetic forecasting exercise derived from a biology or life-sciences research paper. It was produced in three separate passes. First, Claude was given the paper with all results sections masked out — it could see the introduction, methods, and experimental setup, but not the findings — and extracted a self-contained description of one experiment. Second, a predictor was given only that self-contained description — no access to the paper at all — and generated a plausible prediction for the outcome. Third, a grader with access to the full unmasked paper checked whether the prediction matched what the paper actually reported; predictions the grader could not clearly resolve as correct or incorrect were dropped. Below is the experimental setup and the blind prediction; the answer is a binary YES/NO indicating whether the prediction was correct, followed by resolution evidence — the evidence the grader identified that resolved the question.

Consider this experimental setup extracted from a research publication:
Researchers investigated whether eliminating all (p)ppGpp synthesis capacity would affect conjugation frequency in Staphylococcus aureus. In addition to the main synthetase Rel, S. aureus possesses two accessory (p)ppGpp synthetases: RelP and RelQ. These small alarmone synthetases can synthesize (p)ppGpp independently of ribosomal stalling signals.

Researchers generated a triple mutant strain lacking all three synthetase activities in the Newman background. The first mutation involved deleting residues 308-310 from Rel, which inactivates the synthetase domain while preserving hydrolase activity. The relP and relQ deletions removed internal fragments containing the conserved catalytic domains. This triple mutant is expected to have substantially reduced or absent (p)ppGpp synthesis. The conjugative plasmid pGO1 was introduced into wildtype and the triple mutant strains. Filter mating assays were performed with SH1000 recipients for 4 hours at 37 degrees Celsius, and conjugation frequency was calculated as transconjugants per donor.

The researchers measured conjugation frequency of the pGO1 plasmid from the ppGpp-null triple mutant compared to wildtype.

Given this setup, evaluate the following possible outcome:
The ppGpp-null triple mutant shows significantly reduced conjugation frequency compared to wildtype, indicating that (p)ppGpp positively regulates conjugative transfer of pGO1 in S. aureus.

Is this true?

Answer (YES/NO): YES